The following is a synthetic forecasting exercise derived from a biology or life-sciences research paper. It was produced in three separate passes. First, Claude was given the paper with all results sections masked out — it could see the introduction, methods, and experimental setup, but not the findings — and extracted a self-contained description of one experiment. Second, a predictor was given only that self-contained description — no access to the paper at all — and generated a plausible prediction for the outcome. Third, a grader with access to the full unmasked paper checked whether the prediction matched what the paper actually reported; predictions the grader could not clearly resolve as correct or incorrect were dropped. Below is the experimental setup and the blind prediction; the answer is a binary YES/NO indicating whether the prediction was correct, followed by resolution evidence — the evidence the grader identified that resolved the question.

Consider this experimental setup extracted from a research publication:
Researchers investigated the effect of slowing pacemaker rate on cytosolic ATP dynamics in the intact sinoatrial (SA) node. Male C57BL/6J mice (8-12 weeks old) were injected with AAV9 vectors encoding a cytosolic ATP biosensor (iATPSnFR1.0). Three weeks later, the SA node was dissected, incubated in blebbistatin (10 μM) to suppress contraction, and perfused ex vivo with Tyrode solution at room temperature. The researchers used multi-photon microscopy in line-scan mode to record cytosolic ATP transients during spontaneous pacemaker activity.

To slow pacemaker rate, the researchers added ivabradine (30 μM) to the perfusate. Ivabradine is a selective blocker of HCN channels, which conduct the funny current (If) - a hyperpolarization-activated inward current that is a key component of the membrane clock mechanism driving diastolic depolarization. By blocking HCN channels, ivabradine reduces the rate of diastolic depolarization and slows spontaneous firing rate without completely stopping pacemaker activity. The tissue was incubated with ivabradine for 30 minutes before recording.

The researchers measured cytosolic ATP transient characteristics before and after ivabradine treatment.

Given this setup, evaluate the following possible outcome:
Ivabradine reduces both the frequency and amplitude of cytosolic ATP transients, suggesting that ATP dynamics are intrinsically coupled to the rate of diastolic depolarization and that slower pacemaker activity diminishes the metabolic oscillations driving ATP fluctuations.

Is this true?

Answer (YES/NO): NO